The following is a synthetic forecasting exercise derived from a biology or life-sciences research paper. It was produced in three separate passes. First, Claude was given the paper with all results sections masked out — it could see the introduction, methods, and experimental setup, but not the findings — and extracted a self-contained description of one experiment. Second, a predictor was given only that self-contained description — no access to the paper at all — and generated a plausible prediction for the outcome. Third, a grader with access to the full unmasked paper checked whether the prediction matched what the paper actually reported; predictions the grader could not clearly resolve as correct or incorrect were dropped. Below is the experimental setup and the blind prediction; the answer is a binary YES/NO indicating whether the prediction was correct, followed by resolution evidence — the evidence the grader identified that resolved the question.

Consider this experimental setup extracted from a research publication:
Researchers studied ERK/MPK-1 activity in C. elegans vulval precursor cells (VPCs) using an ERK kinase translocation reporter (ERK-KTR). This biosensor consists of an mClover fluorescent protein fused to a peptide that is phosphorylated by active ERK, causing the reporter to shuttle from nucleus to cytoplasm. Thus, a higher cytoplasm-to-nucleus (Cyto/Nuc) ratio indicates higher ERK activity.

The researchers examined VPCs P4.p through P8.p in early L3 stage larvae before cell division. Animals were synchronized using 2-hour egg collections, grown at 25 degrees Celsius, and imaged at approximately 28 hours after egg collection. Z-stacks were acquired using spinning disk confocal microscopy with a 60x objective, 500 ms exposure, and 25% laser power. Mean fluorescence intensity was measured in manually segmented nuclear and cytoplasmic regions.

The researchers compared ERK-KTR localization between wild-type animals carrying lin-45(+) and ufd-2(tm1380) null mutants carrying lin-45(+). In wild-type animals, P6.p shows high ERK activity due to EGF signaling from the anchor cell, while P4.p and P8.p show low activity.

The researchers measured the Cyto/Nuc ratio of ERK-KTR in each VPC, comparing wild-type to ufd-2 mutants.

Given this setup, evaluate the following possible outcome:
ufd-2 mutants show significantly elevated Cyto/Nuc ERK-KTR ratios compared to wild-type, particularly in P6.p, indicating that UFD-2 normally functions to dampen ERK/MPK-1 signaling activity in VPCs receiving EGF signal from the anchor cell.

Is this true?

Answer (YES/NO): YES